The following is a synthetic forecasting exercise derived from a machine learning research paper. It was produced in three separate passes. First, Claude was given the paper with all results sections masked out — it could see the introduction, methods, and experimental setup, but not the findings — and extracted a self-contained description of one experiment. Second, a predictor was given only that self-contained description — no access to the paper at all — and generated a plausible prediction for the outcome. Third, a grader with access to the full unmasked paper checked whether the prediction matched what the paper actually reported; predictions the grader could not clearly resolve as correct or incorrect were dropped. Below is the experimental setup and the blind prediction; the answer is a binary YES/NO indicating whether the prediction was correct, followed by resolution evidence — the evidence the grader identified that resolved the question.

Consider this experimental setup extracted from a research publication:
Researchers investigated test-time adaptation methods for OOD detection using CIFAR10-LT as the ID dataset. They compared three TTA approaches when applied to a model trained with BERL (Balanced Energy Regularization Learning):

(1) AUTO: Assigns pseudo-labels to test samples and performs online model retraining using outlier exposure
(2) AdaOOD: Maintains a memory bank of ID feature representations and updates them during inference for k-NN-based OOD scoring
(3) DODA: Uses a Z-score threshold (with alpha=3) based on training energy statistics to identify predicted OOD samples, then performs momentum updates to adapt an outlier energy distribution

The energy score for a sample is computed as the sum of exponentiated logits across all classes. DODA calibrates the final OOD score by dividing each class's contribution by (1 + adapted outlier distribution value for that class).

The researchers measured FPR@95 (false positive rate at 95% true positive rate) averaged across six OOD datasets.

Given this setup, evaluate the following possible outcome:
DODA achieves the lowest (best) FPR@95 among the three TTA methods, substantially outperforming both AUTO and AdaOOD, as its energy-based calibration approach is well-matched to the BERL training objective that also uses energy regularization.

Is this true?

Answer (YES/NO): YES